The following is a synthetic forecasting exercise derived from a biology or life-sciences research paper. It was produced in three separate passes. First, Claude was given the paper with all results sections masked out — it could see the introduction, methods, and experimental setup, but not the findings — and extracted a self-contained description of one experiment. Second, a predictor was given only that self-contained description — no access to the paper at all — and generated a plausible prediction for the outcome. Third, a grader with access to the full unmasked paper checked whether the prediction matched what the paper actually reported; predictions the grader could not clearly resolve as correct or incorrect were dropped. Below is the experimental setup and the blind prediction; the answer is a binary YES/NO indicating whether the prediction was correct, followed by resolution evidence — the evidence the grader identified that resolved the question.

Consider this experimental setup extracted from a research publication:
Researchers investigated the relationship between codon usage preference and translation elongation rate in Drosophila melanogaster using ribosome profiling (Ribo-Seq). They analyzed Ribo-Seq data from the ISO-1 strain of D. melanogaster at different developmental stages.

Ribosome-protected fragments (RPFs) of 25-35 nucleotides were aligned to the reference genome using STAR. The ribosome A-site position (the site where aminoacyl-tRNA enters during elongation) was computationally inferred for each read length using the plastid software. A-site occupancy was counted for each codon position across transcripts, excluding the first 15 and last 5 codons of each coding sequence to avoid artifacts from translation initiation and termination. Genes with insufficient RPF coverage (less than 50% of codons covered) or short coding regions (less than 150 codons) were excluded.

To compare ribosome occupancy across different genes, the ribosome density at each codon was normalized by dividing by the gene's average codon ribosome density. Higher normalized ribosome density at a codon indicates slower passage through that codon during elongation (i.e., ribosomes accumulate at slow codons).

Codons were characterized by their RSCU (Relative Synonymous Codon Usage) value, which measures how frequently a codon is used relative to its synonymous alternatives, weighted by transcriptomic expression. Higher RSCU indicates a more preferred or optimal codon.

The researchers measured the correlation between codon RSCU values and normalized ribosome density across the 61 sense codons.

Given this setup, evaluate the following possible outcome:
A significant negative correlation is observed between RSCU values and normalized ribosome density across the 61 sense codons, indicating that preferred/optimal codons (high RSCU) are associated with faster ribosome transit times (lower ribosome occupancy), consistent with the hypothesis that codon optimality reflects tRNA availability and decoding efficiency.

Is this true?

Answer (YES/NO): YES